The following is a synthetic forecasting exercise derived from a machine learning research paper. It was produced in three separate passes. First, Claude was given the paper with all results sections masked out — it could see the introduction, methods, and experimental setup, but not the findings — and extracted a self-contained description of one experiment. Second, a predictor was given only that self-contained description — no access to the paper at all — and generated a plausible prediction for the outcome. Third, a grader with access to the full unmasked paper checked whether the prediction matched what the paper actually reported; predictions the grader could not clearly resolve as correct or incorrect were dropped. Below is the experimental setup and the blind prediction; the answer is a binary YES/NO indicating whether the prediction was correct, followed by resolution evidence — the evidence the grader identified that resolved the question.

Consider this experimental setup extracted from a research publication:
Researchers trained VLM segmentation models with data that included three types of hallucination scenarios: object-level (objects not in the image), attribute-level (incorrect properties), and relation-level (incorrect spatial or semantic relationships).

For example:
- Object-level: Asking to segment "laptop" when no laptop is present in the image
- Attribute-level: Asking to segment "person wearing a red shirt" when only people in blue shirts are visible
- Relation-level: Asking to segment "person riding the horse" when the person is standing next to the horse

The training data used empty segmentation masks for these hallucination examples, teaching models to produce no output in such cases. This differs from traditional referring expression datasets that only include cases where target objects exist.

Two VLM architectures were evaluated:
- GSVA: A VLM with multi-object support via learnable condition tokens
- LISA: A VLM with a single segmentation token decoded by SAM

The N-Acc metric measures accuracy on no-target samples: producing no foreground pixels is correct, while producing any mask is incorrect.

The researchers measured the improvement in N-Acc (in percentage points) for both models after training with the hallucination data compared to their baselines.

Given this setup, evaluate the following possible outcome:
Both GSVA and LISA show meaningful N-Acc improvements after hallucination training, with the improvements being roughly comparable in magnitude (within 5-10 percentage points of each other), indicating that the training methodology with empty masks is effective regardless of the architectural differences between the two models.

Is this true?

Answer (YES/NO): NO